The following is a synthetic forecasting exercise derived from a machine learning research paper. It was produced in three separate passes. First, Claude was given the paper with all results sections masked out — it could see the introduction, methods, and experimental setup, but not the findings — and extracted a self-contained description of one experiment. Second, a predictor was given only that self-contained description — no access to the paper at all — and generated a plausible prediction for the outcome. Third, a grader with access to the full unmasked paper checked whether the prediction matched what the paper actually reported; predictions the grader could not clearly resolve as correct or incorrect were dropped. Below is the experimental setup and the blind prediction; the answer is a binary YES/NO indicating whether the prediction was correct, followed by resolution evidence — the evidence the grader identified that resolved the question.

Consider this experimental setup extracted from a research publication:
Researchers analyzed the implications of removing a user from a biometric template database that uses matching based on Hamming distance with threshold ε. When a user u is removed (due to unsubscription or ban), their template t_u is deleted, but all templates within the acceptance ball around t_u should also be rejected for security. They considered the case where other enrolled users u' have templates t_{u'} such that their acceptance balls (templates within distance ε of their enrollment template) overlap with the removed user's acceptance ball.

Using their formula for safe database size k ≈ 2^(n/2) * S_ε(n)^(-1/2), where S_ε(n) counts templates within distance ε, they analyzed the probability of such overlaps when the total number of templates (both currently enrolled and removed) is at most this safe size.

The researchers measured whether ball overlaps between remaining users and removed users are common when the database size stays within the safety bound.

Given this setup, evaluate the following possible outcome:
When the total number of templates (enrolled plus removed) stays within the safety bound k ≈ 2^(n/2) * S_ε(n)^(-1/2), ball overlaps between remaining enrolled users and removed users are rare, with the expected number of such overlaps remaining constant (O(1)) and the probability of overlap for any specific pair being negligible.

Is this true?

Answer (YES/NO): YES